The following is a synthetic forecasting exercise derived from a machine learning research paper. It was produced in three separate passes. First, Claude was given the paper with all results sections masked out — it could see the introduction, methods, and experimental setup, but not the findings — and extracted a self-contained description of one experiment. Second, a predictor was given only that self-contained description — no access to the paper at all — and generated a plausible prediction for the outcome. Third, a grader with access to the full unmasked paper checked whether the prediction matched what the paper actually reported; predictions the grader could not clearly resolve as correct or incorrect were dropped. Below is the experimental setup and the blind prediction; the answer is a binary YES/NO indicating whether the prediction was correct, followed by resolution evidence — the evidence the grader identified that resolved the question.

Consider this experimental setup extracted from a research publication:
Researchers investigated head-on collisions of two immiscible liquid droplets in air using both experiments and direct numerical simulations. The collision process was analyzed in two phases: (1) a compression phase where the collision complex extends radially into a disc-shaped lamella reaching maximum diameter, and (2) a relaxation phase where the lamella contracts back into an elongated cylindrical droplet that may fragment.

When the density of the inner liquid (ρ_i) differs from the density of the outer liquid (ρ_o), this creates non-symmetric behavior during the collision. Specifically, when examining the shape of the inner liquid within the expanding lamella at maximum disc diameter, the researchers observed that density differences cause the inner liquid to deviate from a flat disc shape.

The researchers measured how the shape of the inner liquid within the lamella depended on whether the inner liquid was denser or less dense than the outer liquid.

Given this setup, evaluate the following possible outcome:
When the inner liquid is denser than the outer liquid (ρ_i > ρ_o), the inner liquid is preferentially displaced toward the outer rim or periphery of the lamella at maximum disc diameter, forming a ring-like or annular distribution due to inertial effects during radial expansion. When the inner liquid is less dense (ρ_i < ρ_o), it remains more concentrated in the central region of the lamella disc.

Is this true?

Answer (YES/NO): NO